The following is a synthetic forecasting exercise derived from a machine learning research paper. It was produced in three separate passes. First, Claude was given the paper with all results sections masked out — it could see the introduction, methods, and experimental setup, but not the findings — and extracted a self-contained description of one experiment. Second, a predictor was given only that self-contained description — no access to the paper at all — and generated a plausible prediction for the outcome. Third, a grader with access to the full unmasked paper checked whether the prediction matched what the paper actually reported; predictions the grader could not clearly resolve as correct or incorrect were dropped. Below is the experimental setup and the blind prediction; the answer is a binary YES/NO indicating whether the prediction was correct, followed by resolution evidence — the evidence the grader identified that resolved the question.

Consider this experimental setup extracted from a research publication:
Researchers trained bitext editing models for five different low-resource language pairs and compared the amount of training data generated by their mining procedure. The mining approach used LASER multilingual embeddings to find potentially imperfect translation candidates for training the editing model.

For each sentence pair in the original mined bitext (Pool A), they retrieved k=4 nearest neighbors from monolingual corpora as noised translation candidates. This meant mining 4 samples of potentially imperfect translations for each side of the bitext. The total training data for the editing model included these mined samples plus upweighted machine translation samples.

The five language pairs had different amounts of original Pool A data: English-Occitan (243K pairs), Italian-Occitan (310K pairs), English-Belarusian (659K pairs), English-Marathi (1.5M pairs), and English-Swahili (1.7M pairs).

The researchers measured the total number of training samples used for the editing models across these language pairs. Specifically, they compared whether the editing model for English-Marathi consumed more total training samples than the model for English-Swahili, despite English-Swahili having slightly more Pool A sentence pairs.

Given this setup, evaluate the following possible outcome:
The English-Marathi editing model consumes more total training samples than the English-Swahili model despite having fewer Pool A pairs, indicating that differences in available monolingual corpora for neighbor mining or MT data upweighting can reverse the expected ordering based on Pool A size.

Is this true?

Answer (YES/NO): YES